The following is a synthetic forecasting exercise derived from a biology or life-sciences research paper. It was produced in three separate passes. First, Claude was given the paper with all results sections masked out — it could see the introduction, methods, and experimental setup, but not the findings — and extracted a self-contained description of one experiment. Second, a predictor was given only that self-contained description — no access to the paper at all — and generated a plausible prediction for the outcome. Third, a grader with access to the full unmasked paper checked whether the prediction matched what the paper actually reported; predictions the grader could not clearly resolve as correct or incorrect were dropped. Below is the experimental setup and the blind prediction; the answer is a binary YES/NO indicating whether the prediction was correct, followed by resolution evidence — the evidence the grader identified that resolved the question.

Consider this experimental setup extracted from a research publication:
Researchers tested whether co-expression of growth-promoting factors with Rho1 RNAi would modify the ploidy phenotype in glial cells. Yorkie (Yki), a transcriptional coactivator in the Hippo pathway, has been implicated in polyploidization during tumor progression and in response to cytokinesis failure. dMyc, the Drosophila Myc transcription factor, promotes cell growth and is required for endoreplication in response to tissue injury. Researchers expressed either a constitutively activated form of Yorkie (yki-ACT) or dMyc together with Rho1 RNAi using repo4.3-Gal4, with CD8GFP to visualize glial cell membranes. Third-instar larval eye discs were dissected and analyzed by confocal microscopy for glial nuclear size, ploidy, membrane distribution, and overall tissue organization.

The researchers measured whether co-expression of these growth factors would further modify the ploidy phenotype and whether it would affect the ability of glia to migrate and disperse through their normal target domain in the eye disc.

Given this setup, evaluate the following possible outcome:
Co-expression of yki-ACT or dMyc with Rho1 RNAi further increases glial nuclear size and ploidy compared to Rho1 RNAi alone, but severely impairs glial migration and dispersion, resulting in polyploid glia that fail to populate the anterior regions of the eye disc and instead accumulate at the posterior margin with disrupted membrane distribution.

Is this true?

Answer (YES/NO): NO